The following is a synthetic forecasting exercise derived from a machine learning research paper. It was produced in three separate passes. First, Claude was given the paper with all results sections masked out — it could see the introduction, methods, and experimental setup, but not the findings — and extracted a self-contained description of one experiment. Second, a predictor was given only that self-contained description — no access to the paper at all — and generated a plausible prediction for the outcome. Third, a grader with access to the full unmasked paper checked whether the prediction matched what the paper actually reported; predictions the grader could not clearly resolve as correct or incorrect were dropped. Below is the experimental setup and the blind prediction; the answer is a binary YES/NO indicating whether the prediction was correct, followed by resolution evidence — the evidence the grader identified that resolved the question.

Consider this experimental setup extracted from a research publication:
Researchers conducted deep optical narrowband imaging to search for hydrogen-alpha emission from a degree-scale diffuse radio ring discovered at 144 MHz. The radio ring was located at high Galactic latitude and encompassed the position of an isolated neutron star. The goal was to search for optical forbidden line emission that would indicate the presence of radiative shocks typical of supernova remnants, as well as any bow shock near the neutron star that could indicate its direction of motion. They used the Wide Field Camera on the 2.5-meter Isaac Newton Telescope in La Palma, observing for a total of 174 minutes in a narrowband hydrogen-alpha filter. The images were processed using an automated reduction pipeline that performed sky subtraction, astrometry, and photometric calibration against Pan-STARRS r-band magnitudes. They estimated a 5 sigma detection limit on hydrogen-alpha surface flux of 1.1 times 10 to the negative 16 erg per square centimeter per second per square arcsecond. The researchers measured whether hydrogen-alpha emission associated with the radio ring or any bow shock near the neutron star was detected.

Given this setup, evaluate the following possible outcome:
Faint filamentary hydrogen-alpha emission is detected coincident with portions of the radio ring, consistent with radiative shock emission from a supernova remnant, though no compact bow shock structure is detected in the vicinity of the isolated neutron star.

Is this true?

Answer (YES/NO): NO